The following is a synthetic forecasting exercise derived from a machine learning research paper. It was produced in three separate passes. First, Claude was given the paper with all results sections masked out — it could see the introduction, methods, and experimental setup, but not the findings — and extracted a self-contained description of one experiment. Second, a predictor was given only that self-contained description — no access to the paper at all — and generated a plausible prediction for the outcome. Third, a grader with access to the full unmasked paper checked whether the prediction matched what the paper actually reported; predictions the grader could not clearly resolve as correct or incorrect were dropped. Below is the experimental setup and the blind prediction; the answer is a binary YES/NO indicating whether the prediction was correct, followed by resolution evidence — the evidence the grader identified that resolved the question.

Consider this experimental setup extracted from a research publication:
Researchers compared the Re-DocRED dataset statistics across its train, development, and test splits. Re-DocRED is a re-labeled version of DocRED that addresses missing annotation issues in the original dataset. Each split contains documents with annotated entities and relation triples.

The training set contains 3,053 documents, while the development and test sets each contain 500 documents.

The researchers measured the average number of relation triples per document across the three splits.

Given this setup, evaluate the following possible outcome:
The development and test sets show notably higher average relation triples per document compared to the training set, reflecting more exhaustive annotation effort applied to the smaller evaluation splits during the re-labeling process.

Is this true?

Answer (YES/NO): YES